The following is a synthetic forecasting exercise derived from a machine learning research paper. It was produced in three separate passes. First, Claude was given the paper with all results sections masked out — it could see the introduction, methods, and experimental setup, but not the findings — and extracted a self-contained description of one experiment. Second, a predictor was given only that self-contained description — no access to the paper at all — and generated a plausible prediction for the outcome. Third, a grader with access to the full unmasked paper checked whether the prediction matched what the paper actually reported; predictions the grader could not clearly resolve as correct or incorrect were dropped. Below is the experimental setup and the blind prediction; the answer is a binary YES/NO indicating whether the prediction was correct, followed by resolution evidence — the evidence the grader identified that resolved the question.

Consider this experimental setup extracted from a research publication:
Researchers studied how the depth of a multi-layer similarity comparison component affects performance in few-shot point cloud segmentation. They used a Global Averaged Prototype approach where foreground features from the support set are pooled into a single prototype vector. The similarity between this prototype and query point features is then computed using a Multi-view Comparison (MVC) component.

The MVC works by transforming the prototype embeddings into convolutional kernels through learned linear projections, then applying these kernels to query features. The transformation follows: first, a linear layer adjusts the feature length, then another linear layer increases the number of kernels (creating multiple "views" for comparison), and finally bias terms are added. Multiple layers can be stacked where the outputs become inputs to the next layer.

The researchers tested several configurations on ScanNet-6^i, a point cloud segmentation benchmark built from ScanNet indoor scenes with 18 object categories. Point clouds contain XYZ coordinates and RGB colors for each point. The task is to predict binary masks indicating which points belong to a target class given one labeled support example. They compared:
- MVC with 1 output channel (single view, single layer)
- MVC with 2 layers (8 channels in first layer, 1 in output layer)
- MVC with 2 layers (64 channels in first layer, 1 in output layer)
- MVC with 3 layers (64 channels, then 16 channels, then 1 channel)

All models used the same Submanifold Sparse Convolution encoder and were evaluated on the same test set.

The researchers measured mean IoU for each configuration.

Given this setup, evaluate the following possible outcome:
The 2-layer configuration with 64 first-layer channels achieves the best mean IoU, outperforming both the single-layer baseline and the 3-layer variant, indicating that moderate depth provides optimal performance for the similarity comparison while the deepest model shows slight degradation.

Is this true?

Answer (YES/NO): NO